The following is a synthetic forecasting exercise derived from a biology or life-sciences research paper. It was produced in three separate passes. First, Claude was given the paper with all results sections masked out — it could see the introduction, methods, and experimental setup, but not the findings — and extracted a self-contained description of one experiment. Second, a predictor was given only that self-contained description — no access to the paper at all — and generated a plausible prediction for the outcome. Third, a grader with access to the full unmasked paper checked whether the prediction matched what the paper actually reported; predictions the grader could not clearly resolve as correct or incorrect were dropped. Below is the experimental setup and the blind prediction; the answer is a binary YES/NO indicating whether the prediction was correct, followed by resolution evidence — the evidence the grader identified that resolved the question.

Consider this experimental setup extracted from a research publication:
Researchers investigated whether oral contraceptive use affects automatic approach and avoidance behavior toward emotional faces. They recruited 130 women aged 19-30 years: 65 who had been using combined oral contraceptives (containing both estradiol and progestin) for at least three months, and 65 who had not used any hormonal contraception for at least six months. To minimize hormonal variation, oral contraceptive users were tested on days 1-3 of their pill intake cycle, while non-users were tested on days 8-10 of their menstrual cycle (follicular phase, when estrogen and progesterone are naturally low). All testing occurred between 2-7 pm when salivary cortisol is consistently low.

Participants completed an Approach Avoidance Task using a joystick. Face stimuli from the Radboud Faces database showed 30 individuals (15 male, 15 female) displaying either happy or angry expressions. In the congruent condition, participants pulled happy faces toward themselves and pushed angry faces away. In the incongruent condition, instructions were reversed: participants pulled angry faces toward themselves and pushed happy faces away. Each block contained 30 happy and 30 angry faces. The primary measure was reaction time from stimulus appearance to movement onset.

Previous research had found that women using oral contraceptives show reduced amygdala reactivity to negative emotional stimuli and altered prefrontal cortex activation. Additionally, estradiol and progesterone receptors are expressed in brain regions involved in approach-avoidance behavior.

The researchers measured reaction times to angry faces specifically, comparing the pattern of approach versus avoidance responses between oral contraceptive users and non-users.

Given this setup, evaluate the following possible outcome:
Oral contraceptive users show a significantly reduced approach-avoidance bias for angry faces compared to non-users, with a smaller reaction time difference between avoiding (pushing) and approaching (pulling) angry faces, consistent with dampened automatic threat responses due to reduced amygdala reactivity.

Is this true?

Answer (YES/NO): YES